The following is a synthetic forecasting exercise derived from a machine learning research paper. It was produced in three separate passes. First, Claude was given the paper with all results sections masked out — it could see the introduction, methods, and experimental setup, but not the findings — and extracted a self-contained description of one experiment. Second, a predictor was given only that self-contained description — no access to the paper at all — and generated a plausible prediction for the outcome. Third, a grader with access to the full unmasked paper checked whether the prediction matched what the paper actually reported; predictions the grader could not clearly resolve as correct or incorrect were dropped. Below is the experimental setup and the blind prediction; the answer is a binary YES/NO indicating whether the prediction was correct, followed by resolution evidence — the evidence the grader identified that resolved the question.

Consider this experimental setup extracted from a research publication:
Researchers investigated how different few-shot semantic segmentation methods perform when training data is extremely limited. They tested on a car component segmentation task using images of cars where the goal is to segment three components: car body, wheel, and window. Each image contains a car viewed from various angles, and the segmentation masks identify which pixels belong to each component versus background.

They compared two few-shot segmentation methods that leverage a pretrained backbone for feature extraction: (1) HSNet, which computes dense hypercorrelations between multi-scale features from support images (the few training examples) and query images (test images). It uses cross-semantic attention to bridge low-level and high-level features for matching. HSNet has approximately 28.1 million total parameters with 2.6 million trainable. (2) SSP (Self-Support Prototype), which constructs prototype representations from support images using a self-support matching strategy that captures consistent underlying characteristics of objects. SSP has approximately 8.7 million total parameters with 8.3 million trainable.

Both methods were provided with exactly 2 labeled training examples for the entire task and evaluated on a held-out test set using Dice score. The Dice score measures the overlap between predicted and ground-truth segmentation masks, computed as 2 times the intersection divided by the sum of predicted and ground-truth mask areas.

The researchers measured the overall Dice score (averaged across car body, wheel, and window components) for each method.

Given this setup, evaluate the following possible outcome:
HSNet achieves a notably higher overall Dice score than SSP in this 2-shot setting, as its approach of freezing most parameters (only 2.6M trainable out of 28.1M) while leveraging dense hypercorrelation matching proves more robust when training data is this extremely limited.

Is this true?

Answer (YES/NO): NO